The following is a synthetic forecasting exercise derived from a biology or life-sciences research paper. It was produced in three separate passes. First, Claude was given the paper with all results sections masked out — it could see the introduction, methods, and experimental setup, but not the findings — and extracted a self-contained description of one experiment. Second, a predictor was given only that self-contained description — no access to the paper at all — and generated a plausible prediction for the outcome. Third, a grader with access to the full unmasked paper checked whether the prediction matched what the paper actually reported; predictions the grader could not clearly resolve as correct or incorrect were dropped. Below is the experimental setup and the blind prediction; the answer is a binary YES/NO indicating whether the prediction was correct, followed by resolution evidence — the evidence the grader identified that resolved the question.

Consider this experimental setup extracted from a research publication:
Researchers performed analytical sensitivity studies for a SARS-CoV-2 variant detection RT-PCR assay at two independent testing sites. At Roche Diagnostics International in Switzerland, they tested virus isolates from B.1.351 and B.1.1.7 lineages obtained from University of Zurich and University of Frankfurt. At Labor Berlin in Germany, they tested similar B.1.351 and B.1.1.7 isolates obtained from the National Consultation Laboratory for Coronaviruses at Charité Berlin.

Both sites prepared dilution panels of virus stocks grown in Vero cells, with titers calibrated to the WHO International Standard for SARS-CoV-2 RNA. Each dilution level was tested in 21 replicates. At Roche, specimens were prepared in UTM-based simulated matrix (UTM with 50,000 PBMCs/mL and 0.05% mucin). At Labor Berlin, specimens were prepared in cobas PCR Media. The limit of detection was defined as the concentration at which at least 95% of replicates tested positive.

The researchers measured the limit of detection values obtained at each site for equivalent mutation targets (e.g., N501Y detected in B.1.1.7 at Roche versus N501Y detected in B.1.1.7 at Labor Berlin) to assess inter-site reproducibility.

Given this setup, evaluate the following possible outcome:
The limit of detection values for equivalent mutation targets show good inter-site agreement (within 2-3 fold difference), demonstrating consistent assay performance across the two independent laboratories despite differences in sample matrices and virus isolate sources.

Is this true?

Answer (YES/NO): YES